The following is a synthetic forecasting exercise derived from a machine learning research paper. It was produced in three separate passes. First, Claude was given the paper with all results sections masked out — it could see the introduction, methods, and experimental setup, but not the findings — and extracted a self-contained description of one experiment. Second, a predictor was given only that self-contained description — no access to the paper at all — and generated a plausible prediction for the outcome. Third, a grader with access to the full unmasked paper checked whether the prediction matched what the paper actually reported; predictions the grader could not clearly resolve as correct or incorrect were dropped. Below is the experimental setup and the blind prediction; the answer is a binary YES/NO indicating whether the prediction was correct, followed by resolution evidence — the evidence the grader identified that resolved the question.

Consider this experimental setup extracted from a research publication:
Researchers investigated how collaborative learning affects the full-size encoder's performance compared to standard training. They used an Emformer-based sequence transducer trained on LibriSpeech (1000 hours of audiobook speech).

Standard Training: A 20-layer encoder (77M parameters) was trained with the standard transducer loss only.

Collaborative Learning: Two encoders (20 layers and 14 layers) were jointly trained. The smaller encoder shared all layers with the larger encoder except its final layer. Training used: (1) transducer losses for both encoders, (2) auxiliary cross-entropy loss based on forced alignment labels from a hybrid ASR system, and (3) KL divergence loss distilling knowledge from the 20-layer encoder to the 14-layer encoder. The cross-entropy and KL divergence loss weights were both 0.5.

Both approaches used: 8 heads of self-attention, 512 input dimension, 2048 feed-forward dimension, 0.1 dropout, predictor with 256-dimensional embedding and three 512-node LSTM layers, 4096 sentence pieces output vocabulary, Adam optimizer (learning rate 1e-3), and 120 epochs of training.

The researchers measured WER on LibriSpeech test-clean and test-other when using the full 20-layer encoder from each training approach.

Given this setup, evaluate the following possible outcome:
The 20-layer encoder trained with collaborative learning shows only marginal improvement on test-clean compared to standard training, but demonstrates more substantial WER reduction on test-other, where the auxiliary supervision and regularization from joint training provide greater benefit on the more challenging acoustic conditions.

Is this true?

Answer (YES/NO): YES